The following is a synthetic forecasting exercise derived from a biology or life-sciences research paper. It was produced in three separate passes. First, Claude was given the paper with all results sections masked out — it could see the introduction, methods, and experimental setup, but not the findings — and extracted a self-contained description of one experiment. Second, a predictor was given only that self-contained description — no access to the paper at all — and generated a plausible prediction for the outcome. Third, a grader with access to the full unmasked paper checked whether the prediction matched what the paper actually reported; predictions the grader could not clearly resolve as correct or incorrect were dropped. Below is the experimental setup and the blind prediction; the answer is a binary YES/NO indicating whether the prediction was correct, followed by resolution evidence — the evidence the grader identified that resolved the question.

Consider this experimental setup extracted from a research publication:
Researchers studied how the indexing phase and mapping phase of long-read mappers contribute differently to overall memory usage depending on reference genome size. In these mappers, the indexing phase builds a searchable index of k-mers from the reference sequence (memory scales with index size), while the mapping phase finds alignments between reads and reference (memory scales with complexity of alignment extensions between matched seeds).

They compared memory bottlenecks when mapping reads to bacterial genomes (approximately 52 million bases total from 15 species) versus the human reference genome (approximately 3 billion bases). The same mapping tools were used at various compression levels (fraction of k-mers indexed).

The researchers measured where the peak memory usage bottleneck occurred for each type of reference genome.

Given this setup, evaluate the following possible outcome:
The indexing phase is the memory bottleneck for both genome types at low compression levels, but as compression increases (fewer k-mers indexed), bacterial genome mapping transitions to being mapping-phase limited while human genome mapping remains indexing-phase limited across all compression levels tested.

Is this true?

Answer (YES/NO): NO